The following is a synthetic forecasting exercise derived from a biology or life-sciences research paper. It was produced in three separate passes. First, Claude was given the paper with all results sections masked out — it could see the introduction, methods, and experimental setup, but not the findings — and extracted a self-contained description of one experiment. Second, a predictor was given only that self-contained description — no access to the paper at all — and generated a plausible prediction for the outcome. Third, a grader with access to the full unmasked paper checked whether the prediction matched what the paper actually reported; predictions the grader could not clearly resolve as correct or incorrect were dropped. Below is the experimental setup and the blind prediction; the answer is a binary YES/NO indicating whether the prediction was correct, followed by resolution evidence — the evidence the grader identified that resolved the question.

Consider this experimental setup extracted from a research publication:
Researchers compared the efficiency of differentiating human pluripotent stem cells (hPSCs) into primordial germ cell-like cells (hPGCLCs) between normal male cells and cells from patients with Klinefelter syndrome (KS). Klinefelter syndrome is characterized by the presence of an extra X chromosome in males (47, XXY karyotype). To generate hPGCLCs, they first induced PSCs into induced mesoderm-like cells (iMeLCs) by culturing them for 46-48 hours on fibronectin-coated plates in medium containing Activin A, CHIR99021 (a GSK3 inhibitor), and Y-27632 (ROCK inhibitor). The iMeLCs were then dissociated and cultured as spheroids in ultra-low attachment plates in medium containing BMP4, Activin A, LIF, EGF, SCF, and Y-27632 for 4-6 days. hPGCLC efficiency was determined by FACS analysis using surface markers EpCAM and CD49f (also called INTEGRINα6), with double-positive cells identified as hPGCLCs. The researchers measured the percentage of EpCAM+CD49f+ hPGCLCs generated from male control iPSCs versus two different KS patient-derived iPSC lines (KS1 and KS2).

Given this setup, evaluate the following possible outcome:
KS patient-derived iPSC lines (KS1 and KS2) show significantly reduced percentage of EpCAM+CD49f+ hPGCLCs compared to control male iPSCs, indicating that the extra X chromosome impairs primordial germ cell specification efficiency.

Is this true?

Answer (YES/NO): YES